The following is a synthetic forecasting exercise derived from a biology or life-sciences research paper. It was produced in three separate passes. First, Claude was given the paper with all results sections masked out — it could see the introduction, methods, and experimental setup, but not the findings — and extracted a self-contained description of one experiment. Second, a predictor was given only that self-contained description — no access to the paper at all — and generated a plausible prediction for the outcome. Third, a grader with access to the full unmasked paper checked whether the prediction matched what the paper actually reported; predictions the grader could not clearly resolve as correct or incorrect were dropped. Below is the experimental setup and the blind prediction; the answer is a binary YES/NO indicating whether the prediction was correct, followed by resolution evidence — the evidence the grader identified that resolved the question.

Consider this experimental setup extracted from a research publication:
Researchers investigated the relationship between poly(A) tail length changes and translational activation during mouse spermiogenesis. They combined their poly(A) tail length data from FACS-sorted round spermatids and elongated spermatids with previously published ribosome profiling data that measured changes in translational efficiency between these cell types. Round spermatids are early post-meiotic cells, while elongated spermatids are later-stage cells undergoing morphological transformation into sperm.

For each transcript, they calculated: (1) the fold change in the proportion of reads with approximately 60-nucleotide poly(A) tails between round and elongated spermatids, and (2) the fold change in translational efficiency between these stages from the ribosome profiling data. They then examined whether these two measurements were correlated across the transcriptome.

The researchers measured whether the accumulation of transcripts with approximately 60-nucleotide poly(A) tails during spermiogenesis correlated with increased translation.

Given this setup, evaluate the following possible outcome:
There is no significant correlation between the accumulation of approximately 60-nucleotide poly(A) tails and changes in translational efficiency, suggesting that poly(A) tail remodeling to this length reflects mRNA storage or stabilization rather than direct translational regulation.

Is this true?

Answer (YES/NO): NO